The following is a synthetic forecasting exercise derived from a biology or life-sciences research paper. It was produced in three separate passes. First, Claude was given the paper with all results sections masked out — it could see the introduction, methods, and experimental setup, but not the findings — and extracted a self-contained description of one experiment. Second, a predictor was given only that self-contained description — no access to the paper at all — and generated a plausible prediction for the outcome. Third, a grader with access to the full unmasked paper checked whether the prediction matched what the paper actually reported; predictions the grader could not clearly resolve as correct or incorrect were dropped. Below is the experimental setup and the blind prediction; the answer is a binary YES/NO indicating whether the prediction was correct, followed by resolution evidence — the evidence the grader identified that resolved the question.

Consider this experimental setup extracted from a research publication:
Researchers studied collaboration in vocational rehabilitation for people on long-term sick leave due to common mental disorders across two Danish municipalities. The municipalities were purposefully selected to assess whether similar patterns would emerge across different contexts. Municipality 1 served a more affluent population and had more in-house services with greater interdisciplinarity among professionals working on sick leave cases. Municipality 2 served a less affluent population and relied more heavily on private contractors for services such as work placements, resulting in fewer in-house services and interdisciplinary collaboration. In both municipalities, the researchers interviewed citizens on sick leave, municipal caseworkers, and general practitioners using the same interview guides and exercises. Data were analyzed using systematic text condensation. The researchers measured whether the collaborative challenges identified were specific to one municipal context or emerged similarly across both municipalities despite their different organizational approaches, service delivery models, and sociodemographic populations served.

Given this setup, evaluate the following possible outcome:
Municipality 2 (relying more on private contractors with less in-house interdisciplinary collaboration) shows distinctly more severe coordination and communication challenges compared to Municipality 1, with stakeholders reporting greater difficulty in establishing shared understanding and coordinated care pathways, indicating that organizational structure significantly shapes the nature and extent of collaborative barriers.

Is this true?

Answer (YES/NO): NO